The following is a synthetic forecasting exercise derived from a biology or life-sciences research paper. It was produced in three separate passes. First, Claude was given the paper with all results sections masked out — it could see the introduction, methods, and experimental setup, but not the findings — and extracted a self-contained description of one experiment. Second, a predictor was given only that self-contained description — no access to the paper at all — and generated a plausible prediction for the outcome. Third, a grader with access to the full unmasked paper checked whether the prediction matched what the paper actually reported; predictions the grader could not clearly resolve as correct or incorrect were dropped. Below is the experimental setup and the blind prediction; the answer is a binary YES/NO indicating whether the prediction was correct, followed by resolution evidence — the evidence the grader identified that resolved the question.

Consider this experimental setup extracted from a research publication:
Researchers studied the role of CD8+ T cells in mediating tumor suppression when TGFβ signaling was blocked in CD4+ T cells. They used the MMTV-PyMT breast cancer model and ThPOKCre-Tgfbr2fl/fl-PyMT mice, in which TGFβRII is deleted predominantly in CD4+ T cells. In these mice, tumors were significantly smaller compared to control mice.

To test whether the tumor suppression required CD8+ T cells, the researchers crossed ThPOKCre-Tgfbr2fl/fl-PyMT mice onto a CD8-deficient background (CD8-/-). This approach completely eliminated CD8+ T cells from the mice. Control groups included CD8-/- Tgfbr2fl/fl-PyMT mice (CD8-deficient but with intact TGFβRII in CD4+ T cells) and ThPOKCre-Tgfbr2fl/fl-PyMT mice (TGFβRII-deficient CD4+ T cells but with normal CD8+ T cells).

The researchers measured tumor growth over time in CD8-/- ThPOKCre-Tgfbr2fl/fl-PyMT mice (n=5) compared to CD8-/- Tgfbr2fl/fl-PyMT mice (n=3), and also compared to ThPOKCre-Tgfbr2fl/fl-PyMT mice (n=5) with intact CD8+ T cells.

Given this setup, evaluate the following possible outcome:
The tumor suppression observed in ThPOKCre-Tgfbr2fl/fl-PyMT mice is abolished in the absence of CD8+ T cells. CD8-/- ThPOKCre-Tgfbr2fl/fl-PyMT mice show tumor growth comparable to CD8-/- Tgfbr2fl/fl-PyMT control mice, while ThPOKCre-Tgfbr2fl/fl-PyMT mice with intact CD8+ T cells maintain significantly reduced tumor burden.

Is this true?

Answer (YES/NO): NO